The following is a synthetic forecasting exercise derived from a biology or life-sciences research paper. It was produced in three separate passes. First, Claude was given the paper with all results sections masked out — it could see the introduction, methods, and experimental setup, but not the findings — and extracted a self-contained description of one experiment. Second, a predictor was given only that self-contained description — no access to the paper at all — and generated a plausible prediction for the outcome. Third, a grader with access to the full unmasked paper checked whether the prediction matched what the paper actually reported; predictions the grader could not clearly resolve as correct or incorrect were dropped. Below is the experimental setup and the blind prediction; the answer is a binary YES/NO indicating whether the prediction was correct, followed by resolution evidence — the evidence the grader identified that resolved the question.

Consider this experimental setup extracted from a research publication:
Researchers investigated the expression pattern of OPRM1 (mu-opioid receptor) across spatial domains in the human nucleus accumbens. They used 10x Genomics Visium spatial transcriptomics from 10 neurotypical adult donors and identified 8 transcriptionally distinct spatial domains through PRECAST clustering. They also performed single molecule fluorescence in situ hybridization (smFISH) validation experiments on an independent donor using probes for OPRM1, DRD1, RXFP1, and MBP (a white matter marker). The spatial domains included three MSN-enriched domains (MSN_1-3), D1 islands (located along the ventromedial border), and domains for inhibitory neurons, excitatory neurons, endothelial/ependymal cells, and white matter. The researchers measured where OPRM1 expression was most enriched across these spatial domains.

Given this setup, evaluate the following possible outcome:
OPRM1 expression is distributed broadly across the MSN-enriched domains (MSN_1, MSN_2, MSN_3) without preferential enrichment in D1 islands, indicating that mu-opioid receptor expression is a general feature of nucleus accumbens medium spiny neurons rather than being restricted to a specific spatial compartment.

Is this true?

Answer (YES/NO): NO